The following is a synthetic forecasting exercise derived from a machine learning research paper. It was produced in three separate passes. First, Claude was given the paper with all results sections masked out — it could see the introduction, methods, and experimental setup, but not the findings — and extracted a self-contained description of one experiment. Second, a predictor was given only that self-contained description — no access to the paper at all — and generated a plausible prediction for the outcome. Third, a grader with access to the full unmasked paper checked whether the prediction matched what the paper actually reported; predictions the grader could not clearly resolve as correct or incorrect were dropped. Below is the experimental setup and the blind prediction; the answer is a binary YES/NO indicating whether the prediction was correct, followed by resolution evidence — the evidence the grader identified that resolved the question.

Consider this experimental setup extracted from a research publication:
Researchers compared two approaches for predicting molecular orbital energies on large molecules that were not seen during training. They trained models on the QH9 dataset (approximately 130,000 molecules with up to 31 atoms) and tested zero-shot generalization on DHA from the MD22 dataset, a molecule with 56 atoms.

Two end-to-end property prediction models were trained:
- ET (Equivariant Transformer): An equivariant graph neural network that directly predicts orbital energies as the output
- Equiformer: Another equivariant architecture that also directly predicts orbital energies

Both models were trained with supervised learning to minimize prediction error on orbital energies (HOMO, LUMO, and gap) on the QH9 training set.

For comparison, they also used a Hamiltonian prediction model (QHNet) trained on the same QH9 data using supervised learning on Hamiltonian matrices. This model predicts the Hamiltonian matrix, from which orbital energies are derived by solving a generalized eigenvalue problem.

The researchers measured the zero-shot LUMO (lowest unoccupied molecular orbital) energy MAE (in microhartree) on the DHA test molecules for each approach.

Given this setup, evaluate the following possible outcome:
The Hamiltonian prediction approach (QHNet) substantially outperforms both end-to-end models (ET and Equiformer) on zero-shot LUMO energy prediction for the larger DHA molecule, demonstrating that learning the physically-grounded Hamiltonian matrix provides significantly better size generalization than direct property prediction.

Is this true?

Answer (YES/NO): NO